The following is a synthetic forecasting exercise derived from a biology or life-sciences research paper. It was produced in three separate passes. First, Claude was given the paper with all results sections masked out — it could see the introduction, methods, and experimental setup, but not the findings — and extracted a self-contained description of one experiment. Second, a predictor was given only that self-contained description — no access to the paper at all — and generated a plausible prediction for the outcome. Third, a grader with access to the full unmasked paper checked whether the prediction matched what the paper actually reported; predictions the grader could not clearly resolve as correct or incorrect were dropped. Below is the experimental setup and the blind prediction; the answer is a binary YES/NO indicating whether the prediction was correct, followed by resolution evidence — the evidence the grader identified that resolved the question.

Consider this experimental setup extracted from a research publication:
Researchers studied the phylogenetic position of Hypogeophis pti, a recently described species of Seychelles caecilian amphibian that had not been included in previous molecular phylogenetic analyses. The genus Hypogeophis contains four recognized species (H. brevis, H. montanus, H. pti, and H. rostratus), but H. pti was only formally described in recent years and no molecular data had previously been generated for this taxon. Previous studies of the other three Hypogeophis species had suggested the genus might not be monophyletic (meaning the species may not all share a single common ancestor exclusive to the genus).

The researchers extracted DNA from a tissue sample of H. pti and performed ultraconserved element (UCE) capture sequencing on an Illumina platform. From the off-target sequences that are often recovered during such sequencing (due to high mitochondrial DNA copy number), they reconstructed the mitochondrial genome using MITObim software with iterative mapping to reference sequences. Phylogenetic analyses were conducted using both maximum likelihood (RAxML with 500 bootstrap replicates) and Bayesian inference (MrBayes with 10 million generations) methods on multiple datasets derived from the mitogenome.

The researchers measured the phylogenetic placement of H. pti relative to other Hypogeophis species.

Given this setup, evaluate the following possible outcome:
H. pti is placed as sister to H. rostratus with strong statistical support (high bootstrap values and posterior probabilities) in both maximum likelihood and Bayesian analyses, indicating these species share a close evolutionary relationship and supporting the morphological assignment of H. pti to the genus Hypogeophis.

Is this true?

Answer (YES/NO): NO